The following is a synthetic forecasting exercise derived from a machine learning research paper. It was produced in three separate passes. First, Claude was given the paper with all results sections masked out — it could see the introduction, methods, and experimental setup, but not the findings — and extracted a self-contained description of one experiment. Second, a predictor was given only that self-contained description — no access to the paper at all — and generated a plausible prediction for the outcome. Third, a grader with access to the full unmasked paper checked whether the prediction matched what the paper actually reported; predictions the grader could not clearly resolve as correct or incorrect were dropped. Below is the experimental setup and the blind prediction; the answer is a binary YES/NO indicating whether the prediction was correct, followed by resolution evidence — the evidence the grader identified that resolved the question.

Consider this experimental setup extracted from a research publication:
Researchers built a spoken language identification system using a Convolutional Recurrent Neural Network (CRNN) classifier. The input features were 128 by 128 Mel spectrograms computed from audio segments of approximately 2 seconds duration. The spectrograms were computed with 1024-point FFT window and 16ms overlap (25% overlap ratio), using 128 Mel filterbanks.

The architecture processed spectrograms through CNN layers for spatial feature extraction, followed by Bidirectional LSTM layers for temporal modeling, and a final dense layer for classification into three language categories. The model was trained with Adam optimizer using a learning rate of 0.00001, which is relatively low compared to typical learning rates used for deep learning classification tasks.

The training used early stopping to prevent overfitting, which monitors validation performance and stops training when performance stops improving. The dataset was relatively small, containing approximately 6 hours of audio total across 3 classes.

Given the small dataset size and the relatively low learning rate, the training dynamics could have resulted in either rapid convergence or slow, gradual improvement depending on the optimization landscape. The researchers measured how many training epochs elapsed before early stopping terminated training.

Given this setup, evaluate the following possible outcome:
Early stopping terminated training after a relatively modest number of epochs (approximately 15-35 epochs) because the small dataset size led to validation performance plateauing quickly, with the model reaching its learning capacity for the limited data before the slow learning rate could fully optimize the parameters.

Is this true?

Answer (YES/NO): YES